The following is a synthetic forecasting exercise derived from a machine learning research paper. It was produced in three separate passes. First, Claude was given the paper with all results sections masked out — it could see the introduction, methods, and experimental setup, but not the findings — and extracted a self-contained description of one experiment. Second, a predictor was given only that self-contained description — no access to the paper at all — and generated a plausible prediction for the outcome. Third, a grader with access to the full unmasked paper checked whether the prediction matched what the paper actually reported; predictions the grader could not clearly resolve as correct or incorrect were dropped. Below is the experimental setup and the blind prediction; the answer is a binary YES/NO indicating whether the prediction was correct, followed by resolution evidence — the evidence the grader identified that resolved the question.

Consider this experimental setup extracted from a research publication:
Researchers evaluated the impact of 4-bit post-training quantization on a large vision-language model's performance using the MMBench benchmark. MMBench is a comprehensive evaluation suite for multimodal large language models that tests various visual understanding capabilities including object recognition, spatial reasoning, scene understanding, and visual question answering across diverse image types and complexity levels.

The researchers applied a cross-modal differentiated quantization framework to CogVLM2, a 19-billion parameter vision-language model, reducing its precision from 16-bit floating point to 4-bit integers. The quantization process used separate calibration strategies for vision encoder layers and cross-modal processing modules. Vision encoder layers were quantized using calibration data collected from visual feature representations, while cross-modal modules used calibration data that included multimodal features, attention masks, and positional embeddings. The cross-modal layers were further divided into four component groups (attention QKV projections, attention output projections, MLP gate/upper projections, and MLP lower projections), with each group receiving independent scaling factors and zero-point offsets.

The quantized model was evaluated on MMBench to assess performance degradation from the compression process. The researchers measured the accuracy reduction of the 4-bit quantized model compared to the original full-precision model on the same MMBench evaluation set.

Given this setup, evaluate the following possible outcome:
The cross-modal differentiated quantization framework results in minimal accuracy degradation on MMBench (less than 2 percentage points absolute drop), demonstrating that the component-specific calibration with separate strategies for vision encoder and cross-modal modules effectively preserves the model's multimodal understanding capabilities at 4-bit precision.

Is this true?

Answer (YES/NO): NO